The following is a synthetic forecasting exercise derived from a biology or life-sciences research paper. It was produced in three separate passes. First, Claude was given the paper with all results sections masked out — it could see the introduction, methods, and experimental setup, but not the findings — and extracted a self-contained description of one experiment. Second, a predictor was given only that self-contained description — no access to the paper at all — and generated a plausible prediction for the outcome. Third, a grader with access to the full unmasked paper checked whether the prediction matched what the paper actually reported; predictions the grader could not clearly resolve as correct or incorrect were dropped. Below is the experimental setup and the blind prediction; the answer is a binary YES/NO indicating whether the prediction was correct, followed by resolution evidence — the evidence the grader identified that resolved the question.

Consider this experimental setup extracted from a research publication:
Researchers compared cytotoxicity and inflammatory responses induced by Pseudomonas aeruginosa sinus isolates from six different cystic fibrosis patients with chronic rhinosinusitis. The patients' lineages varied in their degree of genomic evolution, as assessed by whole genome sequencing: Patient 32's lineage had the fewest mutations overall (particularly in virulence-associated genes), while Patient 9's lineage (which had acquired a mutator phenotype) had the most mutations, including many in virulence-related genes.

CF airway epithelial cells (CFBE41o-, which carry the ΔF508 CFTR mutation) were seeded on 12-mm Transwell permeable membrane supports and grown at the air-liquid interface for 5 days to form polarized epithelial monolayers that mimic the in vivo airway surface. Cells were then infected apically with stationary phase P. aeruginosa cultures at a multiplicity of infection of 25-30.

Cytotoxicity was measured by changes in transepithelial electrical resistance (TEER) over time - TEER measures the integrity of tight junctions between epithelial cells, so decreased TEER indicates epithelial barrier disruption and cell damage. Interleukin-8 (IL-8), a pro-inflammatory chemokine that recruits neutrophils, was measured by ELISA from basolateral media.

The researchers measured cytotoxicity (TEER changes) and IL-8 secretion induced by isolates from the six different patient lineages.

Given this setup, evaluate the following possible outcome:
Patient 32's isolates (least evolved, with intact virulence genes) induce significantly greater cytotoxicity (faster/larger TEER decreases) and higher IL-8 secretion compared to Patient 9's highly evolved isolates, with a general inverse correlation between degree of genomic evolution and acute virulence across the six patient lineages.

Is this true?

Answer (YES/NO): YES